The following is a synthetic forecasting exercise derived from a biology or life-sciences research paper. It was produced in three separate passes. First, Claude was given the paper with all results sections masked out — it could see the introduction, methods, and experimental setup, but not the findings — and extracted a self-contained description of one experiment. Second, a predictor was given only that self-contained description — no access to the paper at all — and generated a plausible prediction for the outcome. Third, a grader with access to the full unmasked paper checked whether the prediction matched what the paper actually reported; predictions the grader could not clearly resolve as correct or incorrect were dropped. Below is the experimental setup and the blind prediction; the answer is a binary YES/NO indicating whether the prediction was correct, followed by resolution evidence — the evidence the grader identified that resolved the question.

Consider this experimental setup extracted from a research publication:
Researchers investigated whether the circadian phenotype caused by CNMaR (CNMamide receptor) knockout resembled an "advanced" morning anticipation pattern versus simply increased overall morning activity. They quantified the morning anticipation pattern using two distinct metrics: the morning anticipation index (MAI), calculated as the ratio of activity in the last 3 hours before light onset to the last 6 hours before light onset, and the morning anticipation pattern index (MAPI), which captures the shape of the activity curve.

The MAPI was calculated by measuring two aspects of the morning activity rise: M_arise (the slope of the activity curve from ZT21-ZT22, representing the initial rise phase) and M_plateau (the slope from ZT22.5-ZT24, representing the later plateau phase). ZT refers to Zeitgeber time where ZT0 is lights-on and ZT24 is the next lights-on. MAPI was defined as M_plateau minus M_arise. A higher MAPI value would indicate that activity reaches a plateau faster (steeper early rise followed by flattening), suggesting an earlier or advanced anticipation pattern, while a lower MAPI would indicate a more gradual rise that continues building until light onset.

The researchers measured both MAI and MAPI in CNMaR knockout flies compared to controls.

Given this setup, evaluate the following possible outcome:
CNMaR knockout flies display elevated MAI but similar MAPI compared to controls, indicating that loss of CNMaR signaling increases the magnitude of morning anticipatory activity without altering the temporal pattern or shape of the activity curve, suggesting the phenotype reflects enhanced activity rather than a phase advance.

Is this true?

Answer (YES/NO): NO